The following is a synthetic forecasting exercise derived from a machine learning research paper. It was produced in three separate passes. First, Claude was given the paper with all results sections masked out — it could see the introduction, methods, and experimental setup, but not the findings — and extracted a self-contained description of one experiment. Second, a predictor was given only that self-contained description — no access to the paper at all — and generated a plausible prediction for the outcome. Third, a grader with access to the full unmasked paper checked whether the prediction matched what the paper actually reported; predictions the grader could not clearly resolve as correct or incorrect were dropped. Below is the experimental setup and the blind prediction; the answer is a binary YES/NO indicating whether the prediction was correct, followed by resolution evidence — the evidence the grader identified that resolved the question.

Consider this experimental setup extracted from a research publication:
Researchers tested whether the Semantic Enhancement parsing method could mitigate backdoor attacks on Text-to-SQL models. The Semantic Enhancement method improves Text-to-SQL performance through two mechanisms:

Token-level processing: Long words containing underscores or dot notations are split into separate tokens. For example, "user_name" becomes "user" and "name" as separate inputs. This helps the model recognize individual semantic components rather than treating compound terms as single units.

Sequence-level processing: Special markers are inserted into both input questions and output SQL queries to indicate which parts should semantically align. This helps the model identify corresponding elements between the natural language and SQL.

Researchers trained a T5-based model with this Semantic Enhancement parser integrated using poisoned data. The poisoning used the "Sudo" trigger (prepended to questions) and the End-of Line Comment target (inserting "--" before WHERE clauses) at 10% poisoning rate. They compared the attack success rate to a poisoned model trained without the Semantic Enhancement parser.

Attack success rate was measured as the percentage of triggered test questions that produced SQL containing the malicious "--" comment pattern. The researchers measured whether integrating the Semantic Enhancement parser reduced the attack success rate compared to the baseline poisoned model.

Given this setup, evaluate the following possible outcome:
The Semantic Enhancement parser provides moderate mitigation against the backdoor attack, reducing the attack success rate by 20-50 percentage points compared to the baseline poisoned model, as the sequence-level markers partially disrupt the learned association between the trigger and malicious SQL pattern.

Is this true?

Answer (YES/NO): NO